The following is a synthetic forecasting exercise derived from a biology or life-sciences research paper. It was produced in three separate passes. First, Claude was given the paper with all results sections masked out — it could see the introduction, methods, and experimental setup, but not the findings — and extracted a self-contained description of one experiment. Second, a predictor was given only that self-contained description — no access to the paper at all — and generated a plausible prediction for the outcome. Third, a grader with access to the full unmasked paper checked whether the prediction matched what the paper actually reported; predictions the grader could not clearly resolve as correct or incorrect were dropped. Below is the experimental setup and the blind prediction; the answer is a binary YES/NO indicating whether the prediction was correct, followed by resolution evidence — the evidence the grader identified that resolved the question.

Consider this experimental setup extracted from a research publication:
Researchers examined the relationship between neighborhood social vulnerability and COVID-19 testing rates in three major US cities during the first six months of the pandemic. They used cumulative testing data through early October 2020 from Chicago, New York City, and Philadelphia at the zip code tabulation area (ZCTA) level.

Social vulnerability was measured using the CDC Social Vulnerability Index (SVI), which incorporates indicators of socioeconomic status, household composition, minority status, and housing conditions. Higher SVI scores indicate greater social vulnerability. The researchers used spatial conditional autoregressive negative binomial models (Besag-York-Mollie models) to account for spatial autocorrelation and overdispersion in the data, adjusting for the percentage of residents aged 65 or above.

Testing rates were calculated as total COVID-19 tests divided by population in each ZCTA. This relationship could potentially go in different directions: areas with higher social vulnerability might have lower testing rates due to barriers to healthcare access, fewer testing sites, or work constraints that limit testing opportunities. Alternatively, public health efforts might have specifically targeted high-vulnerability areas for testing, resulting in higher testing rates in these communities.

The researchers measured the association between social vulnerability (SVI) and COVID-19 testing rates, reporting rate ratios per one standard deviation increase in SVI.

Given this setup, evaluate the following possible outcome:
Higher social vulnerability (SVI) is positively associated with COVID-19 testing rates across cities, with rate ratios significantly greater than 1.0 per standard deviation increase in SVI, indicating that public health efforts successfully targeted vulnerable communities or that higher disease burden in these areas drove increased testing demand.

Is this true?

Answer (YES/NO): NO